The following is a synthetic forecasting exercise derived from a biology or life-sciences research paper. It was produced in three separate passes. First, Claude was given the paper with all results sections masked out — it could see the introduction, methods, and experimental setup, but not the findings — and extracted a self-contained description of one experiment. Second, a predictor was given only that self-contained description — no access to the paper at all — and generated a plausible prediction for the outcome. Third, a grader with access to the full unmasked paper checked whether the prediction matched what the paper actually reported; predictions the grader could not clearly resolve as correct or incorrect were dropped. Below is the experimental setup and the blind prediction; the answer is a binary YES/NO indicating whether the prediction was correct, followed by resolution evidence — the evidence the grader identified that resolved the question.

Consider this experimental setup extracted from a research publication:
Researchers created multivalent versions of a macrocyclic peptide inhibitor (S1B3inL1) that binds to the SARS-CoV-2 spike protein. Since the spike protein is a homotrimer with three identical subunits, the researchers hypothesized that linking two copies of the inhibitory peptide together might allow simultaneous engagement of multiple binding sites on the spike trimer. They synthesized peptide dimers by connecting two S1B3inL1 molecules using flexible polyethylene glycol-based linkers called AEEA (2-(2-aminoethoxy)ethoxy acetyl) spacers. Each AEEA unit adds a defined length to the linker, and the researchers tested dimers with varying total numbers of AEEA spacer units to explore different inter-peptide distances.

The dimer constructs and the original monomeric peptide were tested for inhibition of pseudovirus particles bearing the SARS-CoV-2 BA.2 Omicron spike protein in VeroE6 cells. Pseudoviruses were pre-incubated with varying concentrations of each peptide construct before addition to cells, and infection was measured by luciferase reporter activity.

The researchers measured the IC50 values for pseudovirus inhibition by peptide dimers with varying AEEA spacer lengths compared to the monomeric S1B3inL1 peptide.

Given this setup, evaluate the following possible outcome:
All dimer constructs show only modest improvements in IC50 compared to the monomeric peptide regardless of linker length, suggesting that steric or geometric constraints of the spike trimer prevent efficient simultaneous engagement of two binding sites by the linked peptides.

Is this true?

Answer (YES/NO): NO